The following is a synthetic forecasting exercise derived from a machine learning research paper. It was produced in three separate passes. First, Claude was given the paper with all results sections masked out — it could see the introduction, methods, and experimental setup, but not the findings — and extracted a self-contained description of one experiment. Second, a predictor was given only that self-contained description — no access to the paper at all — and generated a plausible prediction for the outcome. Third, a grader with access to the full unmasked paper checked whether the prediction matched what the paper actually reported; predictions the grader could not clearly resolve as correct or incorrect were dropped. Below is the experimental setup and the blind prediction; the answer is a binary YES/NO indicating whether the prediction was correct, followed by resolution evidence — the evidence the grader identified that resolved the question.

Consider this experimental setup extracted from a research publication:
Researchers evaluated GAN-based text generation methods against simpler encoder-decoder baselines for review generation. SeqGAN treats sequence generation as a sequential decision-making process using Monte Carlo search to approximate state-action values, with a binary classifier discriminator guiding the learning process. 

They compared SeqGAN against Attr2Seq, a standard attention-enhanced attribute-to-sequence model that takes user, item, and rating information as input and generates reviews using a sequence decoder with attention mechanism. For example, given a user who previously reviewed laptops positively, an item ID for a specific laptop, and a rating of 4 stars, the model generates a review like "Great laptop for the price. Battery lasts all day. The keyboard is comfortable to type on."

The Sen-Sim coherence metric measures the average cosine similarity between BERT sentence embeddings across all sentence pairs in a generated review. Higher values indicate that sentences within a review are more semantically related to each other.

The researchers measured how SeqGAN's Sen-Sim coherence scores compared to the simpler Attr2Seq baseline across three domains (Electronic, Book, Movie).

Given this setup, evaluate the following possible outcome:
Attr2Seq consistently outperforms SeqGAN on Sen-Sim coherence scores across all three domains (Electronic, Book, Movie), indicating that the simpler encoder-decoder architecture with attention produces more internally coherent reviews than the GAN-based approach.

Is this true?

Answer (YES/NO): NO